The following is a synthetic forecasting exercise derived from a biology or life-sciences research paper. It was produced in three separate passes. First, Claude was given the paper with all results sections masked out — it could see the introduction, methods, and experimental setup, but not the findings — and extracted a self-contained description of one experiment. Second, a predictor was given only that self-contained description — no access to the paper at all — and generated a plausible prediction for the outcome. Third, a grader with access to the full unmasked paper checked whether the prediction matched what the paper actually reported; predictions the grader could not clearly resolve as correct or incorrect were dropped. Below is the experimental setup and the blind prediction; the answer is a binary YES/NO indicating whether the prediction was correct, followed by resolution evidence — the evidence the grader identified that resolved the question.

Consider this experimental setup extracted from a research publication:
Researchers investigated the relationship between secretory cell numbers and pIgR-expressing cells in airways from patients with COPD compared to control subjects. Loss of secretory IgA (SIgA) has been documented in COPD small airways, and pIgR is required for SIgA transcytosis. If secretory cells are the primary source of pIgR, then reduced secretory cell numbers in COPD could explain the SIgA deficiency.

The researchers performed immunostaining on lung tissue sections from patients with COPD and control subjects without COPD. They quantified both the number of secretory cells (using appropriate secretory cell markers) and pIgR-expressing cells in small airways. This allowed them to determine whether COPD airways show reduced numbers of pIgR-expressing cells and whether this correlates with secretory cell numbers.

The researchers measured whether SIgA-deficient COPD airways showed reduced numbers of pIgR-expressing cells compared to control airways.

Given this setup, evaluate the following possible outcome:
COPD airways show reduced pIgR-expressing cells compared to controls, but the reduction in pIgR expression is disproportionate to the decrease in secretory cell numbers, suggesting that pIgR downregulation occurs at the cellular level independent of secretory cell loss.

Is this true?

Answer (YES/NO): NO